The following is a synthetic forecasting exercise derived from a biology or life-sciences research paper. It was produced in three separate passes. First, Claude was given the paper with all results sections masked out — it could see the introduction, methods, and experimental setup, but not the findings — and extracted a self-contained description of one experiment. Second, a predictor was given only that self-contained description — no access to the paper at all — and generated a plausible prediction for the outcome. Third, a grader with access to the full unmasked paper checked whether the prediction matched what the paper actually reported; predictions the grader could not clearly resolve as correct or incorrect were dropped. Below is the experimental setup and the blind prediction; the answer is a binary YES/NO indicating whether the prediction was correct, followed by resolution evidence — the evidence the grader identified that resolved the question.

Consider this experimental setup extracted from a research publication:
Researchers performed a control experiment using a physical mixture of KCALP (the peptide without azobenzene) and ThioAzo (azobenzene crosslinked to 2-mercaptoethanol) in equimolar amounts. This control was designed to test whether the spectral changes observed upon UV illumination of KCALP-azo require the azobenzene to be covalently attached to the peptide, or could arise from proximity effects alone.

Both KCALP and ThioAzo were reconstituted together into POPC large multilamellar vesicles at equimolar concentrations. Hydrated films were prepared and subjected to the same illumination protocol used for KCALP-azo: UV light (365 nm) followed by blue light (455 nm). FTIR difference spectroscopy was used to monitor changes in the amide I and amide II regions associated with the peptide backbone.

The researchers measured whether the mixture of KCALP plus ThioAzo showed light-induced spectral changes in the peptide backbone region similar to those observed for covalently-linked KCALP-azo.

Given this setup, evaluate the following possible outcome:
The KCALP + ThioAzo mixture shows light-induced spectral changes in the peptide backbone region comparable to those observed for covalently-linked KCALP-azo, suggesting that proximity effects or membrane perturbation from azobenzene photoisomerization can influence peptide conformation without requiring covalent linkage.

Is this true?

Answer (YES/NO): NO